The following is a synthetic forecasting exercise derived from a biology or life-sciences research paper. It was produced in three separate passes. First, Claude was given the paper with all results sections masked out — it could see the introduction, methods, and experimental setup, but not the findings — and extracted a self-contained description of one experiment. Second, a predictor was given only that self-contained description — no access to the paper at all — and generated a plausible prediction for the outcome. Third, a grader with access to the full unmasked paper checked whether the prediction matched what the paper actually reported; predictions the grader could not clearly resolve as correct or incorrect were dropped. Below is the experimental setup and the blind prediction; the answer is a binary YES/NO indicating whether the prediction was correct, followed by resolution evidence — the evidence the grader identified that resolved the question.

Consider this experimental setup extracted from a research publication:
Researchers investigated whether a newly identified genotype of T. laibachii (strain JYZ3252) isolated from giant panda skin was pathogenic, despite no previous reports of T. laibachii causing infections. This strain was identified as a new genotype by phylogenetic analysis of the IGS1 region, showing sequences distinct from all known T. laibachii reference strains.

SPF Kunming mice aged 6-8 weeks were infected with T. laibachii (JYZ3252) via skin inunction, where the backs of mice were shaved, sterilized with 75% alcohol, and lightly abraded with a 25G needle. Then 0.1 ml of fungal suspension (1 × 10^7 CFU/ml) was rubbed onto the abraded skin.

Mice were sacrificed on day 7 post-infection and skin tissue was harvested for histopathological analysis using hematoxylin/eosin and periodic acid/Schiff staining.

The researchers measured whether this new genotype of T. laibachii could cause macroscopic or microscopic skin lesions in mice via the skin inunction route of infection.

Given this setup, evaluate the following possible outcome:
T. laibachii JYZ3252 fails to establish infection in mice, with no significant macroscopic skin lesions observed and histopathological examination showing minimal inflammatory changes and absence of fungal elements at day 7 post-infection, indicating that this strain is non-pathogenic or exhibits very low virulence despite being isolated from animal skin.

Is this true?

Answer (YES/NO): NO